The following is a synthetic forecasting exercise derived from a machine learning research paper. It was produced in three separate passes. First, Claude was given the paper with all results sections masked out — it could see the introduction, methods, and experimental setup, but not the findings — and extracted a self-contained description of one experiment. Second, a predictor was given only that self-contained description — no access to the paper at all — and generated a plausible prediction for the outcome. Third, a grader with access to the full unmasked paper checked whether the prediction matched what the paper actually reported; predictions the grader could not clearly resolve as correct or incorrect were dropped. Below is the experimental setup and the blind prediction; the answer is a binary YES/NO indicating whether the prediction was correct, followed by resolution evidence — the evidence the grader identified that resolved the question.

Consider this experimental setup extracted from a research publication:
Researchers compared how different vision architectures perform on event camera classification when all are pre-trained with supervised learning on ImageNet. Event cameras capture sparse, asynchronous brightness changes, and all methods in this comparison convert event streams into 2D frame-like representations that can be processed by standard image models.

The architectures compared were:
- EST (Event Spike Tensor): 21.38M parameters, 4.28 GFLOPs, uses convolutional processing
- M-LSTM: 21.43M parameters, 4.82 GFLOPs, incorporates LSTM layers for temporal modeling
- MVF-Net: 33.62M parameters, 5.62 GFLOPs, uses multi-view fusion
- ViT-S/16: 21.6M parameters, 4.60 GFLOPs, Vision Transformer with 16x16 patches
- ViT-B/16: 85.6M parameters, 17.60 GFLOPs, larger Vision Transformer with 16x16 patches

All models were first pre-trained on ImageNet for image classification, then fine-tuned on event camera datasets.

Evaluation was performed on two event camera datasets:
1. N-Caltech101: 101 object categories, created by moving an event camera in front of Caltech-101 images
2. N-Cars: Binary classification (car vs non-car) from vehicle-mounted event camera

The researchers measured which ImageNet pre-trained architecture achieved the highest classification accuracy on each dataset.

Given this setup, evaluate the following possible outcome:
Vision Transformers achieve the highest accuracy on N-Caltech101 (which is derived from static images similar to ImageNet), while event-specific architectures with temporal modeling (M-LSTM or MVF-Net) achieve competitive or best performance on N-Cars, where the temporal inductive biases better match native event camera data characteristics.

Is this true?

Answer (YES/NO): NO